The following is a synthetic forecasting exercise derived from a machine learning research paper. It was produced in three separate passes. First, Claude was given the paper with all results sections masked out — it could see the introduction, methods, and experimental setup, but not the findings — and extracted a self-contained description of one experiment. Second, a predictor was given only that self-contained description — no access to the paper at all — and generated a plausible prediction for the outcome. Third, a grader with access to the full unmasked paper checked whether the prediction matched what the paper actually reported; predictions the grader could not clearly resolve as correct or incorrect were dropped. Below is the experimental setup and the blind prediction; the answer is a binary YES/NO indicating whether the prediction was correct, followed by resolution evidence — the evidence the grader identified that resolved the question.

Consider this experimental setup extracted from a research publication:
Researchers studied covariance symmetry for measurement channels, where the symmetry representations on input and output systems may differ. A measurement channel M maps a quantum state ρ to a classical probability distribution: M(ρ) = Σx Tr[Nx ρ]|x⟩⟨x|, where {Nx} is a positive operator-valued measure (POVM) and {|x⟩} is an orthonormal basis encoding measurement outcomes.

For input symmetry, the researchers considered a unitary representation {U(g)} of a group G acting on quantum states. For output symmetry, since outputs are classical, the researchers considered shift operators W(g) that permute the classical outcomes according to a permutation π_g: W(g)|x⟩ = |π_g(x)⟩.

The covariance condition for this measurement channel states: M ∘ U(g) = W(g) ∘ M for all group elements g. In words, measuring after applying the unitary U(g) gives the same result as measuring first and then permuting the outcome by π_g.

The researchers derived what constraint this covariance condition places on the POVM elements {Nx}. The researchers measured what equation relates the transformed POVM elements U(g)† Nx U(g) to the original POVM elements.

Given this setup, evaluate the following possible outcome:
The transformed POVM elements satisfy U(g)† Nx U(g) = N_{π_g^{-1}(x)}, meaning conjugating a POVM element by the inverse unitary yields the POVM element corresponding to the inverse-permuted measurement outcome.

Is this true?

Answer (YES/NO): YES